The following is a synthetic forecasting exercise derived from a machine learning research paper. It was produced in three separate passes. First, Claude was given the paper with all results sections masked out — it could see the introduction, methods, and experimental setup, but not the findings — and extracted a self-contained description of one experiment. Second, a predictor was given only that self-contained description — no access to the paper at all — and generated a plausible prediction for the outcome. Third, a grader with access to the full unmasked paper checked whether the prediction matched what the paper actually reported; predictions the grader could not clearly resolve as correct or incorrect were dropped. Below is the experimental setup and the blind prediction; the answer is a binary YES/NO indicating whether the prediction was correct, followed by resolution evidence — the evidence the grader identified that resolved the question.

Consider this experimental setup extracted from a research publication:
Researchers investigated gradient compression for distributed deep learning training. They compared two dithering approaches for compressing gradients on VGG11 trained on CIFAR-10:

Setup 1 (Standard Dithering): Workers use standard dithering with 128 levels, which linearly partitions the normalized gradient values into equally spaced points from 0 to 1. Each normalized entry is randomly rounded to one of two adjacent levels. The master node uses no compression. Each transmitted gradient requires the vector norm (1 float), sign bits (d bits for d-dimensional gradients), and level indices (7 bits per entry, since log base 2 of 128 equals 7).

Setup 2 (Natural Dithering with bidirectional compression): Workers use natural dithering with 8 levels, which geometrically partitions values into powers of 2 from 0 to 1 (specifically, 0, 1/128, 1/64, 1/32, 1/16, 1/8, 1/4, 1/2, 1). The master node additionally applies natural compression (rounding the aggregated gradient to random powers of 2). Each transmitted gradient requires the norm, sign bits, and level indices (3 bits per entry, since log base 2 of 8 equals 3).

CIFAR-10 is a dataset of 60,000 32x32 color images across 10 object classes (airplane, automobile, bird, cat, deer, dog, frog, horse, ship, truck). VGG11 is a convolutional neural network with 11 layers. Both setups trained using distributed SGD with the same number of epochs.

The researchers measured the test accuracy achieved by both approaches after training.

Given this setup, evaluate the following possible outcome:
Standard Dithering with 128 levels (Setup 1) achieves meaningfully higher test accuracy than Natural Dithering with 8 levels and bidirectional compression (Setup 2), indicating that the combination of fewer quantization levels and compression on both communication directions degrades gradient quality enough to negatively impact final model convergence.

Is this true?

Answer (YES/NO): NO